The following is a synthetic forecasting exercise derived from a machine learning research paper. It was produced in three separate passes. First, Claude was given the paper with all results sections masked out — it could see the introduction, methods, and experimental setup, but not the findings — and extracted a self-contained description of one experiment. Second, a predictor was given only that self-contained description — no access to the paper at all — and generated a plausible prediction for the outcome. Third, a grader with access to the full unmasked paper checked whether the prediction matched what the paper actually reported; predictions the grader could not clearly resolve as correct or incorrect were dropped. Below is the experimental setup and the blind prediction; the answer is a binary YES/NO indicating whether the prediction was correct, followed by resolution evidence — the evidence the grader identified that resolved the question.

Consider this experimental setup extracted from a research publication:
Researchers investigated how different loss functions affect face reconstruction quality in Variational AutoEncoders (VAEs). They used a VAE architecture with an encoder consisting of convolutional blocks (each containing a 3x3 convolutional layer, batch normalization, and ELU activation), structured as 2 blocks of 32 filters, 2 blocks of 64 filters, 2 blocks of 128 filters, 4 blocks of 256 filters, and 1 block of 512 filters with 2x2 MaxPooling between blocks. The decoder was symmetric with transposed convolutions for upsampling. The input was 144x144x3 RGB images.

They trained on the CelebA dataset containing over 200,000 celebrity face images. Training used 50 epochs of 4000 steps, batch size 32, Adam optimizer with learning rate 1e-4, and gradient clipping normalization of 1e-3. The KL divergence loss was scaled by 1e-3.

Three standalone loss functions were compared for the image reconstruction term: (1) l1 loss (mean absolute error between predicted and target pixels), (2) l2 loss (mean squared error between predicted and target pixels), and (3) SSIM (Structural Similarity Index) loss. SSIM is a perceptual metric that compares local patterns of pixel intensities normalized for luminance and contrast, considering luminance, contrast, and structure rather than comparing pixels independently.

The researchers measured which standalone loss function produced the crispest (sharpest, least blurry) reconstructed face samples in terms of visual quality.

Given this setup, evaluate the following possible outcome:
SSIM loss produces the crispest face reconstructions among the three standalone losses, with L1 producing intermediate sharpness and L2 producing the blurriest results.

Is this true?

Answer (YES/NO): NO